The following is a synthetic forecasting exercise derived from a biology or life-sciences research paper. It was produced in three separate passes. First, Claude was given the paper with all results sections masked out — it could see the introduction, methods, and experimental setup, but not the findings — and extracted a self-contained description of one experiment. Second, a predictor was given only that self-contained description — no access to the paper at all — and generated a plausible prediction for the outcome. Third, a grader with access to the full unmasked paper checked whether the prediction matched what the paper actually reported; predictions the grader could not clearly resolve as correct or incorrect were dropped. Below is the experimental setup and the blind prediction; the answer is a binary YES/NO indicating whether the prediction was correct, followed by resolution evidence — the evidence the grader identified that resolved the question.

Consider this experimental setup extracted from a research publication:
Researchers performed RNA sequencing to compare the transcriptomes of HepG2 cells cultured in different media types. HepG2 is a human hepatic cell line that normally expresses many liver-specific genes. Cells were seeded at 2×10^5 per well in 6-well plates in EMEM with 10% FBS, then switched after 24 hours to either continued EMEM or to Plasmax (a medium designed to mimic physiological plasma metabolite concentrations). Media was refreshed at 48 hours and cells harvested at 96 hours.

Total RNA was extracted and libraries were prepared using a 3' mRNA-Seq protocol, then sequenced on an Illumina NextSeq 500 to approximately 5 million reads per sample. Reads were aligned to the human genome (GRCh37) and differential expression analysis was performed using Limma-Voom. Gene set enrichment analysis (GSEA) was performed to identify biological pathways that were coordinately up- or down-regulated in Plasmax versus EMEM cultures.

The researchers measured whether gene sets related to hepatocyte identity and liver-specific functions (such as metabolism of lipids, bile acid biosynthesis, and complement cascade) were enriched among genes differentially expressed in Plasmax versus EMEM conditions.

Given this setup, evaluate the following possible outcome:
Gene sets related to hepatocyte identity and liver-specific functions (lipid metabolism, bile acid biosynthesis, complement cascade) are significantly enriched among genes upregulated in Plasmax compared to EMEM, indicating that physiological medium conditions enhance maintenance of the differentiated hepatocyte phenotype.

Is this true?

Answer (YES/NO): NO